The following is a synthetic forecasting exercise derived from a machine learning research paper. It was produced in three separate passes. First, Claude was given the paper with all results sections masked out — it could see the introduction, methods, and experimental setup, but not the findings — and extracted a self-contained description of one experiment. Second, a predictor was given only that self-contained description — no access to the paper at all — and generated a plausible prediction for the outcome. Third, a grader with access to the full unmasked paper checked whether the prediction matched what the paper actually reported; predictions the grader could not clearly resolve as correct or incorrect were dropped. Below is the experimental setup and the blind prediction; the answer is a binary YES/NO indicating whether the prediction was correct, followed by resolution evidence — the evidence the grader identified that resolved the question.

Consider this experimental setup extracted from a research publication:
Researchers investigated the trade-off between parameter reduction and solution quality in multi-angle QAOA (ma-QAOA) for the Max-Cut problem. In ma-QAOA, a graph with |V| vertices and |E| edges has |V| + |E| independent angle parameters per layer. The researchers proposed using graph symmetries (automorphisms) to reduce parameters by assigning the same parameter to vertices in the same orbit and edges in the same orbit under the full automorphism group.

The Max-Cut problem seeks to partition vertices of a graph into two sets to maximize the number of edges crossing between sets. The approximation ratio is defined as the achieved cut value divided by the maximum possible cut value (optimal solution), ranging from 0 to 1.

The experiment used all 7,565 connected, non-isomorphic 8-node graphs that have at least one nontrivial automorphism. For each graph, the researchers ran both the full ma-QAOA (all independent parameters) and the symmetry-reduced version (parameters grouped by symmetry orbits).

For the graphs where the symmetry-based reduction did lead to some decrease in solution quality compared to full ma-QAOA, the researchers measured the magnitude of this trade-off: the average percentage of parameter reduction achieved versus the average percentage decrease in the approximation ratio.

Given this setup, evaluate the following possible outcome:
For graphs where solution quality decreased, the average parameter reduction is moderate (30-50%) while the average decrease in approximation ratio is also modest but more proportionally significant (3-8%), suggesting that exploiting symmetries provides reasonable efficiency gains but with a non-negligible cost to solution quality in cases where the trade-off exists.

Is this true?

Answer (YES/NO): YES